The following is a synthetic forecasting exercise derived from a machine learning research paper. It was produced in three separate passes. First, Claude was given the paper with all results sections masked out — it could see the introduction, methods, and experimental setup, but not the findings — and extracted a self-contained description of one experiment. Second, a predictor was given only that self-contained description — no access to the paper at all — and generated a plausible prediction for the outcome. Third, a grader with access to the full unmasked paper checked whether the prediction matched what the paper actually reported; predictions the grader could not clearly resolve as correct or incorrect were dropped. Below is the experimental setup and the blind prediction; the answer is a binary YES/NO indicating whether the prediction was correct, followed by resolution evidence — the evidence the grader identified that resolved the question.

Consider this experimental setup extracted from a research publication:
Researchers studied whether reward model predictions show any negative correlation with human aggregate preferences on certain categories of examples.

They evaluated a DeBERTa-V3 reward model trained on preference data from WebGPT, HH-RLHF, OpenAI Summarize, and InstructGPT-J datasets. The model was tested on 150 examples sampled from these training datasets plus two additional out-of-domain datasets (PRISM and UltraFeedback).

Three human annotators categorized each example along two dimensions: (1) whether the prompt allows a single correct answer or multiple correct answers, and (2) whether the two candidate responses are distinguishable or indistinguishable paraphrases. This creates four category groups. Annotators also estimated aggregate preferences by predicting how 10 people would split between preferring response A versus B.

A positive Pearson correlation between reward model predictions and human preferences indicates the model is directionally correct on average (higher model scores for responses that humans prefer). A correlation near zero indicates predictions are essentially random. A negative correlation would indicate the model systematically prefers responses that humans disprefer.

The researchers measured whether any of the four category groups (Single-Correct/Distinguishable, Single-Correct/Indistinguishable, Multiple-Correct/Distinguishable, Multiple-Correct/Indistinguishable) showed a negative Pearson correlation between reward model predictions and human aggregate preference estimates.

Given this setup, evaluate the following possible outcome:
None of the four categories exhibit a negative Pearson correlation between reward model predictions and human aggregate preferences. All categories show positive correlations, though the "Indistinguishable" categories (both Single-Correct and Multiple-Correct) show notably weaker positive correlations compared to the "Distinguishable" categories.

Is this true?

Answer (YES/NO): NO